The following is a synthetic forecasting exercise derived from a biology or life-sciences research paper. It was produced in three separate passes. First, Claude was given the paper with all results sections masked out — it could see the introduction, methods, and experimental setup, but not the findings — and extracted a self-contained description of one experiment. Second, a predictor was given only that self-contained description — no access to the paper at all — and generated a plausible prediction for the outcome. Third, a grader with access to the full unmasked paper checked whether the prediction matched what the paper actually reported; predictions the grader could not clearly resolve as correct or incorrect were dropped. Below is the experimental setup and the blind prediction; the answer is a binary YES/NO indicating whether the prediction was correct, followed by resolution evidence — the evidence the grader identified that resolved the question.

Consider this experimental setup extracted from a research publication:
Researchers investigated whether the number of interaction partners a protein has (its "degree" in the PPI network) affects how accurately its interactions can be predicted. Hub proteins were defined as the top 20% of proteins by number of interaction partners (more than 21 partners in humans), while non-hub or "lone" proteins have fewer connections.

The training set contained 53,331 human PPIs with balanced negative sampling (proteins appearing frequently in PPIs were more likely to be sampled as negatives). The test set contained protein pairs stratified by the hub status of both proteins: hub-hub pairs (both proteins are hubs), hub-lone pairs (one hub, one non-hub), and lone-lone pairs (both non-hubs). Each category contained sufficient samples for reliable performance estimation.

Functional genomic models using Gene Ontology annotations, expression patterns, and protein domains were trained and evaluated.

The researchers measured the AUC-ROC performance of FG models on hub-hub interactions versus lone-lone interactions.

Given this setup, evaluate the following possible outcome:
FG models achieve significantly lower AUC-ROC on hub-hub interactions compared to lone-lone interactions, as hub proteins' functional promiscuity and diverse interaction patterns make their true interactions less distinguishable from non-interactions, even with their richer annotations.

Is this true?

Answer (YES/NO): YES